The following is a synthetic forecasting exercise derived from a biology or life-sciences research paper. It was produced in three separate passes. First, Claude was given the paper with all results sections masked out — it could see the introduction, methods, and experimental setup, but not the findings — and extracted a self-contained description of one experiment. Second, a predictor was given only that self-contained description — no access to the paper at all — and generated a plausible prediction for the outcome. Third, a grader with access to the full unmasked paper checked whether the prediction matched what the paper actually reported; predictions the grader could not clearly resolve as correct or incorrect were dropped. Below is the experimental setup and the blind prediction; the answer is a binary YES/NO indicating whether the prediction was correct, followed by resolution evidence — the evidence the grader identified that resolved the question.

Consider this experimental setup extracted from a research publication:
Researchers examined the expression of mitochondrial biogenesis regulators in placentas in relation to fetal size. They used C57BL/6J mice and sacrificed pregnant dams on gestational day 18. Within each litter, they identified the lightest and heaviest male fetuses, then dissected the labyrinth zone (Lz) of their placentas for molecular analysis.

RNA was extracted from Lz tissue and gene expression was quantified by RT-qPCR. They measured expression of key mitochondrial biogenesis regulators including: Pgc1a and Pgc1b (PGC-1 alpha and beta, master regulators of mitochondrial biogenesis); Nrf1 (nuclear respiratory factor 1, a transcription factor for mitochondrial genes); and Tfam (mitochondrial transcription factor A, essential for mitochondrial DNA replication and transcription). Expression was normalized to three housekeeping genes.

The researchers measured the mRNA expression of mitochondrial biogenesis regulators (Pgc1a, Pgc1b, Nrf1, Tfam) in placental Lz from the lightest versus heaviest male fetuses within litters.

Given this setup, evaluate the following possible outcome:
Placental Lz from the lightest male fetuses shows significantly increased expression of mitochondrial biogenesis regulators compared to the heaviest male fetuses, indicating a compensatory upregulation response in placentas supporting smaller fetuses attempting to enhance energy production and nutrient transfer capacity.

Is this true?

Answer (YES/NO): YES